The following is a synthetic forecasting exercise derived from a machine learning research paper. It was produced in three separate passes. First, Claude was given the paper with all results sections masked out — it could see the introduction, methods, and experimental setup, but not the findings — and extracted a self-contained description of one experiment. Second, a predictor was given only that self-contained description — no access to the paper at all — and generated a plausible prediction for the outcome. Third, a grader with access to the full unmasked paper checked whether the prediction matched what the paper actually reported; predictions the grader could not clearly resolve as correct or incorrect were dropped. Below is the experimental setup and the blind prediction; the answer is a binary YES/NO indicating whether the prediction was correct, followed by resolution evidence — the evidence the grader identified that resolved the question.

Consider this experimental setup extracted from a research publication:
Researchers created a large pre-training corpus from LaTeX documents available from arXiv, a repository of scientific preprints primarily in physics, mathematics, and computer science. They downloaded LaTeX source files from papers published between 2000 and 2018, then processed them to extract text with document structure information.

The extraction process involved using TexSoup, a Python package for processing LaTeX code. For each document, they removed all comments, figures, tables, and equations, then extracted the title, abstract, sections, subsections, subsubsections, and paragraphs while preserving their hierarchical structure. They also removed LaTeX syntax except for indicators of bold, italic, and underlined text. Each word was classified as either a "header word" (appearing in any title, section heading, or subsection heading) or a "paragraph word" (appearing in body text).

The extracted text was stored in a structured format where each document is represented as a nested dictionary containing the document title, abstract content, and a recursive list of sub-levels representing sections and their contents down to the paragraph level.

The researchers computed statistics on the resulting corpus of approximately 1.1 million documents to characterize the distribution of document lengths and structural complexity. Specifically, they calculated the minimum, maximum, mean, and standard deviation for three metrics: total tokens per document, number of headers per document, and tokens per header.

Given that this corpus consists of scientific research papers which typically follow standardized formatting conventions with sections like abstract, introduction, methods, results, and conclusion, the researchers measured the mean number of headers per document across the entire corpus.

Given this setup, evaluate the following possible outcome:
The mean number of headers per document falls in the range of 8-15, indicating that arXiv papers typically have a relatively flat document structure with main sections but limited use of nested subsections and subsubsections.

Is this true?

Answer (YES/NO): YES